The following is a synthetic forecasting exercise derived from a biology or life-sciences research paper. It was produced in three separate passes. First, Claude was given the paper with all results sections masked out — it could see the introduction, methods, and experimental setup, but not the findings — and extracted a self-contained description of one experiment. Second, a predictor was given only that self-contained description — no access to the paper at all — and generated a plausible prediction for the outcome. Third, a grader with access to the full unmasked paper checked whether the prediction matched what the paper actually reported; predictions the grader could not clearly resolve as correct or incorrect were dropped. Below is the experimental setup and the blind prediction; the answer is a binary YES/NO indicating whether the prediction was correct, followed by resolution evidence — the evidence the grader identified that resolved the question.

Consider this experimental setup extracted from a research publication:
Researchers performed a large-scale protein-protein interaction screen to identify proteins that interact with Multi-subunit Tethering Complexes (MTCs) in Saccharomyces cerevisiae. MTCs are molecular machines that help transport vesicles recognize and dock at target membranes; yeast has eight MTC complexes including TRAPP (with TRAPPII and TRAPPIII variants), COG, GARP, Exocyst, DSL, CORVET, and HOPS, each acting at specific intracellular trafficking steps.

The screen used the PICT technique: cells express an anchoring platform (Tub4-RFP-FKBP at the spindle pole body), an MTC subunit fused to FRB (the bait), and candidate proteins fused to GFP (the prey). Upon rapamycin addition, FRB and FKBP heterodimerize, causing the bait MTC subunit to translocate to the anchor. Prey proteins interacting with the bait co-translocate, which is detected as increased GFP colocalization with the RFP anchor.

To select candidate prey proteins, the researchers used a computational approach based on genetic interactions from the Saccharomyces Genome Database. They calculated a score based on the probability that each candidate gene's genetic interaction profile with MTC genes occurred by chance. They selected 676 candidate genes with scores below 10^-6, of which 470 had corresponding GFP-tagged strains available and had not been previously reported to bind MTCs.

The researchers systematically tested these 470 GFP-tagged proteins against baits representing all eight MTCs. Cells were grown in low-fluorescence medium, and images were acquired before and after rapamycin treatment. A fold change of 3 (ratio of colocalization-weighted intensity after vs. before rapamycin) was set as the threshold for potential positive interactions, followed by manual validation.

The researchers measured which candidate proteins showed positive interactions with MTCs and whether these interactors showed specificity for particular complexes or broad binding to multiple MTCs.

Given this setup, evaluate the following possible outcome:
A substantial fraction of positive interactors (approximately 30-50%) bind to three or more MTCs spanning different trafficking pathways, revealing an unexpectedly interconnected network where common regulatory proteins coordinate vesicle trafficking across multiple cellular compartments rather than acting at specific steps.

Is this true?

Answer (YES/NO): NO